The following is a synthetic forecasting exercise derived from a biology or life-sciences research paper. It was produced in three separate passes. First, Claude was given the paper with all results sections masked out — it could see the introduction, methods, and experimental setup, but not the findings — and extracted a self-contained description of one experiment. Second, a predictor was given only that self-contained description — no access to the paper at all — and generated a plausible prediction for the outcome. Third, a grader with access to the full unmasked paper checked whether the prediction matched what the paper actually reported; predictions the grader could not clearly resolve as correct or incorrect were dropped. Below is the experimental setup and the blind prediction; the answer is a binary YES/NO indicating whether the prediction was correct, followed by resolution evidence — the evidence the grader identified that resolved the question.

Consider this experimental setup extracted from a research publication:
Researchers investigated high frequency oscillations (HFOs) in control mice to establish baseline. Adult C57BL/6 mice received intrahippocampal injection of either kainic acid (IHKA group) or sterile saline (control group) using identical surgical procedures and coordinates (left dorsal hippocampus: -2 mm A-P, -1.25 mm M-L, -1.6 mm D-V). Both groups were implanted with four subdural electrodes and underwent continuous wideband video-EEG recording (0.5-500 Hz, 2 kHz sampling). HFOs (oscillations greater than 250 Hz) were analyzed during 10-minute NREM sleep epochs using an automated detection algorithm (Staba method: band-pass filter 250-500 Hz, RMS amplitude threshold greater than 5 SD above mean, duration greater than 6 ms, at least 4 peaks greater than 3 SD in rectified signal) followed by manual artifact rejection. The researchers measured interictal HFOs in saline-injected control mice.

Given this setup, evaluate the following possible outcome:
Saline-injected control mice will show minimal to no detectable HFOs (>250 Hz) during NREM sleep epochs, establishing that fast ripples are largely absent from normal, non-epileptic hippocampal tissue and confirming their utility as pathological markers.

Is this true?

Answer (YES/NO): YES